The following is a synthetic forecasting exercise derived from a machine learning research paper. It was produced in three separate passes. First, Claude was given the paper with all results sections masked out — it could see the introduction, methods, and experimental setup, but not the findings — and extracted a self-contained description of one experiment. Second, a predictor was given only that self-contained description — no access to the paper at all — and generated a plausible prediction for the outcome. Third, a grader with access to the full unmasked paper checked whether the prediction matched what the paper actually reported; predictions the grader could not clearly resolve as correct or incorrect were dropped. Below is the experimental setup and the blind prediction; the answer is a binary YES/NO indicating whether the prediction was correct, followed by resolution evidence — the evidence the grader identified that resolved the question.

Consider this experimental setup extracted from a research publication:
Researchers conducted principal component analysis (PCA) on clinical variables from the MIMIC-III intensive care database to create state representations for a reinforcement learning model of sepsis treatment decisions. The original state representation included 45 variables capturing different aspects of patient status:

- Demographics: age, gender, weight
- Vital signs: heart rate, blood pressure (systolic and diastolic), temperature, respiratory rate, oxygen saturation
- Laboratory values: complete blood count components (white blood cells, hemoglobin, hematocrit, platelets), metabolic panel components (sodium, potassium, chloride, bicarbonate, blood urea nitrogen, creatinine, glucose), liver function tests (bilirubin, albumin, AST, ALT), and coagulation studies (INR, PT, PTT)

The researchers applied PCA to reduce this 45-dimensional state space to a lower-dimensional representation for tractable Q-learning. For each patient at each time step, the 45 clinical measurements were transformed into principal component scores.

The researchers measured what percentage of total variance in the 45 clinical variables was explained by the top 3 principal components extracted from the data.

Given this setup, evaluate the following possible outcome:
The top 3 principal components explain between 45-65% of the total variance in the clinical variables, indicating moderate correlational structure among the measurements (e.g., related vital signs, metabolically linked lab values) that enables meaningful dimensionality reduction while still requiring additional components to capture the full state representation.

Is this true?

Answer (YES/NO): NO